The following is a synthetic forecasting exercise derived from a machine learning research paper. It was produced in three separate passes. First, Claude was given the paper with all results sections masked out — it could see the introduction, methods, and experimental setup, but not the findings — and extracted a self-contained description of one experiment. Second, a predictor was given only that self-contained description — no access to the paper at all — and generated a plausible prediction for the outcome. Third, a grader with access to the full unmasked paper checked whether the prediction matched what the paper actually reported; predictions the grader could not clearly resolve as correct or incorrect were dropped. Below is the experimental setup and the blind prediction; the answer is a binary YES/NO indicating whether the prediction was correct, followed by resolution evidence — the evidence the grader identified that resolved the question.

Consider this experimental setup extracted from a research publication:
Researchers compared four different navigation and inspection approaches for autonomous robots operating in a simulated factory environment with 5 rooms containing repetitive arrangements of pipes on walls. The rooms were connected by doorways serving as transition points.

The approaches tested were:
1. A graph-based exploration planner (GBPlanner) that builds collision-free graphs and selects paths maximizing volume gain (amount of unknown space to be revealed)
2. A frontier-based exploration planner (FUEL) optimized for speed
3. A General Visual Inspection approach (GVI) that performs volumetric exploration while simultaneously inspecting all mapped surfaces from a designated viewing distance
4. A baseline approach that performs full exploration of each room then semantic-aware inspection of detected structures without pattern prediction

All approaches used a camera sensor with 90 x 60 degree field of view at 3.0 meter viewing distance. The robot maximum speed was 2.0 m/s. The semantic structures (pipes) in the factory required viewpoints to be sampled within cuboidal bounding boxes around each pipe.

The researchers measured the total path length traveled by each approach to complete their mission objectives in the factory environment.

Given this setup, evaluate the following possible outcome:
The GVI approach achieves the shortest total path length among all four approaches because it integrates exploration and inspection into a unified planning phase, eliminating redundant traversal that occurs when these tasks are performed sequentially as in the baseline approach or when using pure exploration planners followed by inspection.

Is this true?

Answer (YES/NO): NO